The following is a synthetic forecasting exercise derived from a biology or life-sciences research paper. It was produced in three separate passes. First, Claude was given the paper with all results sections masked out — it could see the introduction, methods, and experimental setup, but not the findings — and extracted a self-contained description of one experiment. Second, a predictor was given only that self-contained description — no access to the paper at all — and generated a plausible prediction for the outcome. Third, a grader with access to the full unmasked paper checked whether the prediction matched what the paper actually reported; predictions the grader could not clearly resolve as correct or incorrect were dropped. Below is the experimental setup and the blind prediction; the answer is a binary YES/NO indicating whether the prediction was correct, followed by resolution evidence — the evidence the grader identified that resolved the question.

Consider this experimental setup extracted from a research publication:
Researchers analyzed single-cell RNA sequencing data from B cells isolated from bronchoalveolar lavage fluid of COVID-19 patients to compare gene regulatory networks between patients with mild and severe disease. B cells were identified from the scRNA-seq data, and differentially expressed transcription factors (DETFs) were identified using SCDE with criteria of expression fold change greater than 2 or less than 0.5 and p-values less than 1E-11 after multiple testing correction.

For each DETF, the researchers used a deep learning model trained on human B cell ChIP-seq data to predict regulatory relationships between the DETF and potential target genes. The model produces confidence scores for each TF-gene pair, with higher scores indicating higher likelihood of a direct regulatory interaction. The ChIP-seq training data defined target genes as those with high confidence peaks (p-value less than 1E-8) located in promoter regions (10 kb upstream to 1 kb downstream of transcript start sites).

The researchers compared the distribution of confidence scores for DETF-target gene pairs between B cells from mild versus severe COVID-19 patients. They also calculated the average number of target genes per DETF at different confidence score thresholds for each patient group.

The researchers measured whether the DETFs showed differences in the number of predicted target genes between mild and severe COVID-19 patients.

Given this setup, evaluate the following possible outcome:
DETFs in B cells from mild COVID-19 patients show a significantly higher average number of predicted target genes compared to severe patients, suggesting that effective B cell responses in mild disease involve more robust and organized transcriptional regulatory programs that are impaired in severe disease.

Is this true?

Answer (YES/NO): NO